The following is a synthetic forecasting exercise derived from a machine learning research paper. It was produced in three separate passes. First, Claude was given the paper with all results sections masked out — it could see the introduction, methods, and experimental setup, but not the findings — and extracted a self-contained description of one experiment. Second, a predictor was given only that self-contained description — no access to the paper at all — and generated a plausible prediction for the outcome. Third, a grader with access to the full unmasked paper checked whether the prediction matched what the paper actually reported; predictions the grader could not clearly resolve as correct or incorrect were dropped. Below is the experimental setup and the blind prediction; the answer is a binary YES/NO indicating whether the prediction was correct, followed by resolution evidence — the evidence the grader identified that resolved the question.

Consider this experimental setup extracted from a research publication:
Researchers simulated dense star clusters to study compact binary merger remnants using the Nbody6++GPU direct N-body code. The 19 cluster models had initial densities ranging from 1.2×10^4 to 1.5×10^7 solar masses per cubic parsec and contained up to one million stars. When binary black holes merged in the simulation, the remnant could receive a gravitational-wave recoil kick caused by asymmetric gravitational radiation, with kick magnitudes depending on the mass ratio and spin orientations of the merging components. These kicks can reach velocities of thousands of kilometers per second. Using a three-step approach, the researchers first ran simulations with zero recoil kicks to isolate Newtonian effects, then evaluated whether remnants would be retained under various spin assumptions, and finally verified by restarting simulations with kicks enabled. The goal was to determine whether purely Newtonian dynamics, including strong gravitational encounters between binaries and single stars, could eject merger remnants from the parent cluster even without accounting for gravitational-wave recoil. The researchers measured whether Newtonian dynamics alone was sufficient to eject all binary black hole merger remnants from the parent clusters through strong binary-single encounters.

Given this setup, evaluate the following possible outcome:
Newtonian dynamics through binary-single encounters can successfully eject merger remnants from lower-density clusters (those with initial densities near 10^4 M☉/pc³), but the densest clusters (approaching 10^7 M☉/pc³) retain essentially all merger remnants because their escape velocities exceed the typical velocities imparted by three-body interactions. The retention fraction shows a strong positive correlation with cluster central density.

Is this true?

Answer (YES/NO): NO